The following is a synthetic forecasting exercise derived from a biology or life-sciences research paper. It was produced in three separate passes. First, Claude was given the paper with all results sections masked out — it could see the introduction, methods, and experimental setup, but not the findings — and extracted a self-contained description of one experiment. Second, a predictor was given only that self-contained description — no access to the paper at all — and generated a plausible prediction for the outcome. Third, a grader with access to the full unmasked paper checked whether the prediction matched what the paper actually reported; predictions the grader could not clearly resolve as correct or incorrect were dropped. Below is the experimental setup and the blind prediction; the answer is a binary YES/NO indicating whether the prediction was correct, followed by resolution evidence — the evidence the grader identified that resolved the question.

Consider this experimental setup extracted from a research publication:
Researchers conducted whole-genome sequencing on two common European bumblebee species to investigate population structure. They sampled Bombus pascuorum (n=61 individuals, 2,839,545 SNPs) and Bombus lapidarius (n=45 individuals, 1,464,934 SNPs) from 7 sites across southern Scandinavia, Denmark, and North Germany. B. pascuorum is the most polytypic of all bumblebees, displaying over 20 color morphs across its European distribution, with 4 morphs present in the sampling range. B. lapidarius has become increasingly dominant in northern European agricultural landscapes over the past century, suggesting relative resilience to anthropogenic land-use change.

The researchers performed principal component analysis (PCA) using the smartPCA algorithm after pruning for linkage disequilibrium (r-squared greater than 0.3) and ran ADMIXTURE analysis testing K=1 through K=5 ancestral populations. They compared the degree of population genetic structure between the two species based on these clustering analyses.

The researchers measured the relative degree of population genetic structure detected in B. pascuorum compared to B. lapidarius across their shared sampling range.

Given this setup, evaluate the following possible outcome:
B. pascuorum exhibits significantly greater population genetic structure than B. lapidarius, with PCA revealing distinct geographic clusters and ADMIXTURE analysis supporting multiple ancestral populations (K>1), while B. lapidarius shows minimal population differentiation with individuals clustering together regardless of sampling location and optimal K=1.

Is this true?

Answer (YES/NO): NO